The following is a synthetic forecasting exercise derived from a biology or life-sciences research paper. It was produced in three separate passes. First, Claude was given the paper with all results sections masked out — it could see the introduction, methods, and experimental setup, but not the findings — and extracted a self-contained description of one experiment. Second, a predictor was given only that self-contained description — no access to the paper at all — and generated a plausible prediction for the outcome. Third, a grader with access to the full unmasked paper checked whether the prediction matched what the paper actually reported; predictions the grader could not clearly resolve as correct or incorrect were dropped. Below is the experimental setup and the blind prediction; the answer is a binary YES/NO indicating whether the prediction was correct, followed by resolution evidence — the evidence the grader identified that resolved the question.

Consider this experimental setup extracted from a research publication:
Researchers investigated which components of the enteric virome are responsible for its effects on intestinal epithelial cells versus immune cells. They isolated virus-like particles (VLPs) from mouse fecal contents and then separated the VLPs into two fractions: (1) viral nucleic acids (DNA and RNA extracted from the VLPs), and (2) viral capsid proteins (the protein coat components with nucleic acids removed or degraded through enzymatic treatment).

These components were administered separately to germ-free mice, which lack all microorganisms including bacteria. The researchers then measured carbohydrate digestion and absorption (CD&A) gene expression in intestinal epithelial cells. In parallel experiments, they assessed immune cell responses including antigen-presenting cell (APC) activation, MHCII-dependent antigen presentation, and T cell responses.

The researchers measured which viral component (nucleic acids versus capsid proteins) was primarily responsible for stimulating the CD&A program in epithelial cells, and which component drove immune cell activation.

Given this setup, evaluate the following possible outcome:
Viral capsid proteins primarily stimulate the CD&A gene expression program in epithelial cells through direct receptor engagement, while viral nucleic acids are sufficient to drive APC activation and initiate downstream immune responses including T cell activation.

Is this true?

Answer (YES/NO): NO